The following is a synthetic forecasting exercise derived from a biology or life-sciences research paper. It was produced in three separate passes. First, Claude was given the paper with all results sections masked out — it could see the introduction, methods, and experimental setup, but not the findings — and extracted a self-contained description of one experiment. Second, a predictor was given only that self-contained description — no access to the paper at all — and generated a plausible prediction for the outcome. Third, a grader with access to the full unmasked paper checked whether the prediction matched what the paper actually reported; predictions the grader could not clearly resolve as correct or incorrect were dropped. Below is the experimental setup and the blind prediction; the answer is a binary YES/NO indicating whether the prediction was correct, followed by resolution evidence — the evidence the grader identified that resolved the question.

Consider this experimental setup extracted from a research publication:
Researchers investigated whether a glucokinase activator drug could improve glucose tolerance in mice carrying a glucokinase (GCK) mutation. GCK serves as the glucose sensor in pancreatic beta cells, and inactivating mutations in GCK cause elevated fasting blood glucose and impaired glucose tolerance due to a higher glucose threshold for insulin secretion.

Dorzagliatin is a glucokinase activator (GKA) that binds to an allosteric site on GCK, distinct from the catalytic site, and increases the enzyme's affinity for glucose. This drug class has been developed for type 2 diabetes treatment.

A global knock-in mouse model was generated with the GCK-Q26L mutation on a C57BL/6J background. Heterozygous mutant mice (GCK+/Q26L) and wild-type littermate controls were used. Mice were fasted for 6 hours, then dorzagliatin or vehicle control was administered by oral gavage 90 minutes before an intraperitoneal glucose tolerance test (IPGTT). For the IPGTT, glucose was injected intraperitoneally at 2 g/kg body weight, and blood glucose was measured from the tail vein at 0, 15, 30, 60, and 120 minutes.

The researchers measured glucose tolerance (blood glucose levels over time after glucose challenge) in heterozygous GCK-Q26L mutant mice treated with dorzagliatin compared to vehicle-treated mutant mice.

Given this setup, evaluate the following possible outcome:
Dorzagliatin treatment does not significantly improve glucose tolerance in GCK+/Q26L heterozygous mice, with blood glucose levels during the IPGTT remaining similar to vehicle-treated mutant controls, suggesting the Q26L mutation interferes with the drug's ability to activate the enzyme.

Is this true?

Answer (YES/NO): NO